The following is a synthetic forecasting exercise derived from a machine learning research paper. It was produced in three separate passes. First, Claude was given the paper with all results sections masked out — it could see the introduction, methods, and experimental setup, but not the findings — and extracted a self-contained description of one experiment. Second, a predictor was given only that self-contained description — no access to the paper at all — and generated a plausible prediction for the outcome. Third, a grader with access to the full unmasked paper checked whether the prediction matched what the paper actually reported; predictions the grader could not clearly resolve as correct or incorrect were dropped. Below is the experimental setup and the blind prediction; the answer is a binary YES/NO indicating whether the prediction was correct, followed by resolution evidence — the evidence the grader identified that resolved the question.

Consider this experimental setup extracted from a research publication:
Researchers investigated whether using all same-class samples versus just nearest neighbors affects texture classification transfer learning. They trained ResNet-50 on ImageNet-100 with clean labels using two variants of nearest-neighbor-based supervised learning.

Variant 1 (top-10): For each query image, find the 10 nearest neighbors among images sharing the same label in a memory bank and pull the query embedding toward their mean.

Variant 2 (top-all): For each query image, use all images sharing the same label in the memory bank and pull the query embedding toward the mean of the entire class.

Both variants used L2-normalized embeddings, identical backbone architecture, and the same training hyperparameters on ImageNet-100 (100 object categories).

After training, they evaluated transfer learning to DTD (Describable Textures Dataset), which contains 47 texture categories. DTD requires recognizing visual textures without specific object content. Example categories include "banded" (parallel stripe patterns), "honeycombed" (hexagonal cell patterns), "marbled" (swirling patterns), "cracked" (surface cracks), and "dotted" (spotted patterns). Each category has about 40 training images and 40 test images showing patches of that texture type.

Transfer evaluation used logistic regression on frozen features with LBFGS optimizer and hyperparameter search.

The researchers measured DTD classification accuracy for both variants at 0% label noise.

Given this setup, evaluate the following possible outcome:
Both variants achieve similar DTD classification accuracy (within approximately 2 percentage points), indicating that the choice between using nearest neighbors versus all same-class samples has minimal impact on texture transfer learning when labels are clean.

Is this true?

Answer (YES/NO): YES